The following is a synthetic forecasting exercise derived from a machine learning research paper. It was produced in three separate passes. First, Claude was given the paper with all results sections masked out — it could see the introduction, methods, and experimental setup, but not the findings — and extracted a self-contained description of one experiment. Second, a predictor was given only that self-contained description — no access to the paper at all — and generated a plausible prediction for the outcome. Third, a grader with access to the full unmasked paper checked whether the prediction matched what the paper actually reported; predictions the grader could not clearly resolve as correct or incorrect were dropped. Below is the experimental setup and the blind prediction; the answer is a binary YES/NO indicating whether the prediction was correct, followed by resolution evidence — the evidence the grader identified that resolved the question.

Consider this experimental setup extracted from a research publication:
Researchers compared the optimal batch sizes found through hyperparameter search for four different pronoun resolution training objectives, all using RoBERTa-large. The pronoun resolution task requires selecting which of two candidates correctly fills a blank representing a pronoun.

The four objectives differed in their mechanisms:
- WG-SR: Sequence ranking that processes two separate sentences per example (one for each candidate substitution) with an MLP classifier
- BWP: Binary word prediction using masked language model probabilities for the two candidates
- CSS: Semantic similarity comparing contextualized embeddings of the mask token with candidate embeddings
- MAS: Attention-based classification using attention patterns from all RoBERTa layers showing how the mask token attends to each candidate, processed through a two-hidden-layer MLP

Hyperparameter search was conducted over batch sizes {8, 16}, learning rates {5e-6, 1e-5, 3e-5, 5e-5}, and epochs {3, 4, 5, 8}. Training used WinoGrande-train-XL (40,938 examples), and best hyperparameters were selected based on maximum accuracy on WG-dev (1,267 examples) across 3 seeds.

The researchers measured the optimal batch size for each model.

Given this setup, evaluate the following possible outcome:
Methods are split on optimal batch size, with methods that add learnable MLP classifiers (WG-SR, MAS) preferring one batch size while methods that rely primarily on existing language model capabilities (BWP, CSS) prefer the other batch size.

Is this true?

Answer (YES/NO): NO